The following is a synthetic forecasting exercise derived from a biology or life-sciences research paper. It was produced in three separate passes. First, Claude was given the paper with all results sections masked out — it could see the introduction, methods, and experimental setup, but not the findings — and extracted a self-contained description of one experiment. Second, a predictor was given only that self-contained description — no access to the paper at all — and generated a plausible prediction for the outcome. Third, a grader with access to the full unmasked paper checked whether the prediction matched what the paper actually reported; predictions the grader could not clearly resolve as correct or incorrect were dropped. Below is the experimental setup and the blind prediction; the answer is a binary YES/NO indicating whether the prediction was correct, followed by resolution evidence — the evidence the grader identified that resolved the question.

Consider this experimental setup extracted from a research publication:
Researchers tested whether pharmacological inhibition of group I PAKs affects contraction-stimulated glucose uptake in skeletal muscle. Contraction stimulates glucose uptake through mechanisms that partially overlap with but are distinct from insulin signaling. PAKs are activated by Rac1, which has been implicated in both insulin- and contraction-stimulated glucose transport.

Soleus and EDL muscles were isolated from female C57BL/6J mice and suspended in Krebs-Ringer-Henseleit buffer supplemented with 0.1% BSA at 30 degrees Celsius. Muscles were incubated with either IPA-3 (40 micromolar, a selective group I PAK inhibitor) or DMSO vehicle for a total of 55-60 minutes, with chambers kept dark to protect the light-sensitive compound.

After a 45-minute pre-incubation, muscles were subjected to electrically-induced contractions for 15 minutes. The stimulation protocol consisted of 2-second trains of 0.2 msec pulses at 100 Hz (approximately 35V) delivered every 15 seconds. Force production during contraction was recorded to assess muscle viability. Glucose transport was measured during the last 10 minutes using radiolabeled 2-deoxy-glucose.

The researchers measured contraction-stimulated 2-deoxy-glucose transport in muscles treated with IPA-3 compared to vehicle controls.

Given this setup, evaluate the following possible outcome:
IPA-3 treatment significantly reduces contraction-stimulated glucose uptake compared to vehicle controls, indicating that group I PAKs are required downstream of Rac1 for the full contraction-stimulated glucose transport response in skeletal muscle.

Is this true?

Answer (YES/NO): YES